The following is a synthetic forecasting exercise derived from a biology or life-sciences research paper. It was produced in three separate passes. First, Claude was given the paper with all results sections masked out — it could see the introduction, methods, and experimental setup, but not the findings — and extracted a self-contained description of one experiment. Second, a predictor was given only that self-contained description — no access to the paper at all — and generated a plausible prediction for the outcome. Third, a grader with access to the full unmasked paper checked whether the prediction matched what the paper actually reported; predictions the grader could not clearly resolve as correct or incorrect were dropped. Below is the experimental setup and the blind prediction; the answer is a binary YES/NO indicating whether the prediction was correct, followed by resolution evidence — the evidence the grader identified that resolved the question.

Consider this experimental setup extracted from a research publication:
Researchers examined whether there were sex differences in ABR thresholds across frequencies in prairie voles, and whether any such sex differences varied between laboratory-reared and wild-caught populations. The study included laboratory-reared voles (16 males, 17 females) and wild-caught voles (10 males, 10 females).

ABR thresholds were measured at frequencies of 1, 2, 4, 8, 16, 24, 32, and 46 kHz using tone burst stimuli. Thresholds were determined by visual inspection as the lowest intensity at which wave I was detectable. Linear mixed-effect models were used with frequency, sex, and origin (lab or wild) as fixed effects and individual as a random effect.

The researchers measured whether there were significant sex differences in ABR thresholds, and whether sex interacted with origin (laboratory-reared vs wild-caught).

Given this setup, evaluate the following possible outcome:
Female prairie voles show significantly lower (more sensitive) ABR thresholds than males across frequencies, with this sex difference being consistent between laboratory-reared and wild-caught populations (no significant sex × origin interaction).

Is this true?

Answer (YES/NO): NO